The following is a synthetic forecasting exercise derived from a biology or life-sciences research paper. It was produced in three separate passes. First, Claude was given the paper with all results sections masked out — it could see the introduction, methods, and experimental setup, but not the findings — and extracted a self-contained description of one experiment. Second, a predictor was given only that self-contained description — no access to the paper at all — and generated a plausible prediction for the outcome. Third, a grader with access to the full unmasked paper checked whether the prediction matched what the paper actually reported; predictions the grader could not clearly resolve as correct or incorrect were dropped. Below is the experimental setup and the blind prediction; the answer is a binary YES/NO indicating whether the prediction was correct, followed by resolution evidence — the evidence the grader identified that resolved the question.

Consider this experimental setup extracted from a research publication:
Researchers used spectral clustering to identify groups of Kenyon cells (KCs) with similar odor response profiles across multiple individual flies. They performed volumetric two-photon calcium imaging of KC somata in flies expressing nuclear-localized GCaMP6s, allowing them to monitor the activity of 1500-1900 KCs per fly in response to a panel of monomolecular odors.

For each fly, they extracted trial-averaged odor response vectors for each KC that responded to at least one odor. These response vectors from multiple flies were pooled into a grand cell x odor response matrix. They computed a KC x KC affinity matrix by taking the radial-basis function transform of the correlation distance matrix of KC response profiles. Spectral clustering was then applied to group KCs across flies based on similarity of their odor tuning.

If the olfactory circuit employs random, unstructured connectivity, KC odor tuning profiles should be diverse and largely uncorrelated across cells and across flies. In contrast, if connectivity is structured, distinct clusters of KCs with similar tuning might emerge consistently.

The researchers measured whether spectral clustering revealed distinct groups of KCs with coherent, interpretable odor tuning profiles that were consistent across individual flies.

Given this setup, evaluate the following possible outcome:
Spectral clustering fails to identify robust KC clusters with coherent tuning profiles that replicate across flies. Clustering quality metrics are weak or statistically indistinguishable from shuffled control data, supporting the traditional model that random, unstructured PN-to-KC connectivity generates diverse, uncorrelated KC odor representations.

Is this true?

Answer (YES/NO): NO